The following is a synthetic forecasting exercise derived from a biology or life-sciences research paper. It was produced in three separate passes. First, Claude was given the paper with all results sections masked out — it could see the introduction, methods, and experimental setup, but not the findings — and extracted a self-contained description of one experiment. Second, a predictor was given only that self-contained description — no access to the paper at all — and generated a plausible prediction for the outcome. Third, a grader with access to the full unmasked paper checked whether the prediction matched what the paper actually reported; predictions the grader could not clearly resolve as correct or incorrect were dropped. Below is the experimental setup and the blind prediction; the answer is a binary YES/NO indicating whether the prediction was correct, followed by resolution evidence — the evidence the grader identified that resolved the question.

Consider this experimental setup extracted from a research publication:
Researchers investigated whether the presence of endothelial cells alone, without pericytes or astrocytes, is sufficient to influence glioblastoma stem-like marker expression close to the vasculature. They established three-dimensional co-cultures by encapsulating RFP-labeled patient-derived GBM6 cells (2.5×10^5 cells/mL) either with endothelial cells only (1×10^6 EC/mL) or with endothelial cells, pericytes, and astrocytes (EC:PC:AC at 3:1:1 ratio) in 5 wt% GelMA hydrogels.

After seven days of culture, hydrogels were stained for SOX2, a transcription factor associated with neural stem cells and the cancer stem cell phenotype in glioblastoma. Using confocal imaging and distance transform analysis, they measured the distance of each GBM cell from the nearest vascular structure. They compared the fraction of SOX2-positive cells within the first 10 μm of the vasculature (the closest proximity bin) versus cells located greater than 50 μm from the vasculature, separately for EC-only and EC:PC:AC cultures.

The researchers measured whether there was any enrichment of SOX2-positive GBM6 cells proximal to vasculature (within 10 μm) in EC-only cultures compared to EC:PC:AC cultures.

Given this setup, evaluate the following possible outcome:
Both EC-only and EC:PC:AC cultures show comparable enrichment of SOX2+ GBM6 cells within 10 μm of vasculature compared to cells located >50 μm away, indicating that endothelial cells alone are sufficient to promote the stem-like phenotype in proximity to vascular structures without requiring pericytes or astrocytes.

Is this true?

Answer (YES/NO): YES